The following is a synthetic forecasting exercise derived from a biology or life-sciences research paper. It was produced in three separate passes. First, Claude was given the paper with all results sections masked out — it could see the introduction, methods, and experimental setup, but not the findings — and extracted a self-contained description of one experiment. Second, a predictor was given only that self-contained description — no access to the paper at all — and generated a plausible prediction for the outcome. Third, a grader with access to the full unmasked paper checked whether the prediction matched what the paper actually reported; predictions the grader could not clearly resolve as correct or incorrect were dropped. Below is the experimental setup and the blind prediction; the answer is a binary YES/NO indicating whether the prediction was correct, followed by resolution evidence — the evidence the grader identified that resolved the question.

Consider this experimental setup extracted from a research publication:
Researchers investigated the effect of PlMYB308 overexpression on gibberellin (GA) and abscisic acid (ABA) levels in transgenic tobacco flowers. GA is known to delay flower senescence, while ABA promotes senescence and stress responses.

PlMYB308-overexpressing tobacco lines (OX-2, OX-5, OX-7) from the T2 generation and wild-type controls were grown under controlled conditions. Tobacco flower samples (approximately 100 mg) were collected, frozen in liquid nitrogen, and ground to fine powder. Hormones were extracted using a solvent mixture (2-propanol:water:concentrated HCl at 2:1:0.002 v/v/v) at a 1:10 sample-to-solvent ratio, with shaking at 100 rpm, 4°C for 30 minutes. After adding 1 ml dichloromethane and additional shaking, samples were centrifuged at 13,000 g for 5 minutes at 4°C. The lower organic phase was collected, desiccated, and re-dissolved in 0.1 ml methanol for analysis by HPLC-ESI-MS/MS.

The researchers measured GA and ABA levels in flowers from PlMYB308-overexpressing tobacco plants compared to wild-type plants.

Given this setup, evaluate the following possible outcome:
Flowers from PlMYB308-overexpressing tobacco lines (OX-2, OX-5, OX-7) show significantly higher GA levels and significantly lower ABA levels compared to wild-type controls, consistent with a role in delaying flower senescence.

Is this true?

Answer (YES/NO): NO